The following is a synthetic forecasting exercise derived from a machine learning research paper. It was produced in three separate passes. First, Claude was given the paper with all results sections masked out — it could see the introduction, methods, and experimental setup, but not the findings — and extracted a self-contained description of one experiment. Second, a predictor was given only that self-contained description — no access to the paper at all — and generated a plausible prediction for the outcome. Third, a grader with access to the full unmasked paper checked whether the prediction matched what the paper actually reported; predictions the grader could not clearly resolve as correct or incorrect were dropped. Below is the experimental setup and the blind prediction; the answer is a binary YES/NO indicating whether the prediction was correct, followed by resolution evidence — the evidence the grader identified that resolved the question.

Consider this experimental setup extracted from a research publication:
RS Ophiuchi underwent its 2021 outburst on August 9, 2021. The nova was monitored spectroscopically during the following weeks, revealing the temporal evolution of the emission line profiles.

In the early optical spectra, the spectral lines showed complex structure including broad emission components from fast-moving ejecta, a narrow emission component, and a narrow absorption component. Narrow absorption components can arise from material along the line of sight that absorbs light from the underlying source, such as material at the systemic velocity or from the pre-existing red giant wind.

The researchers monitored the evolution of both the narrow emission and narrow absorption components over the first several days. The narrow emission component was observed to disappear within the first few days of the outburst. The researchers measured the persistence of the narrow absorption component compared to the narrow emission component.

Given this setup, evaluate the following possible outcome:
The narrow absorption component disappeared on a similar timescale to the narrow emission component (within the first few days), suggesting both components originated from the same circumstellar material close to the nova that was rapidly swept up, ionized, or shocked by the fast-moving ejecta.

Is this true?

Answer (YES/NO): NO